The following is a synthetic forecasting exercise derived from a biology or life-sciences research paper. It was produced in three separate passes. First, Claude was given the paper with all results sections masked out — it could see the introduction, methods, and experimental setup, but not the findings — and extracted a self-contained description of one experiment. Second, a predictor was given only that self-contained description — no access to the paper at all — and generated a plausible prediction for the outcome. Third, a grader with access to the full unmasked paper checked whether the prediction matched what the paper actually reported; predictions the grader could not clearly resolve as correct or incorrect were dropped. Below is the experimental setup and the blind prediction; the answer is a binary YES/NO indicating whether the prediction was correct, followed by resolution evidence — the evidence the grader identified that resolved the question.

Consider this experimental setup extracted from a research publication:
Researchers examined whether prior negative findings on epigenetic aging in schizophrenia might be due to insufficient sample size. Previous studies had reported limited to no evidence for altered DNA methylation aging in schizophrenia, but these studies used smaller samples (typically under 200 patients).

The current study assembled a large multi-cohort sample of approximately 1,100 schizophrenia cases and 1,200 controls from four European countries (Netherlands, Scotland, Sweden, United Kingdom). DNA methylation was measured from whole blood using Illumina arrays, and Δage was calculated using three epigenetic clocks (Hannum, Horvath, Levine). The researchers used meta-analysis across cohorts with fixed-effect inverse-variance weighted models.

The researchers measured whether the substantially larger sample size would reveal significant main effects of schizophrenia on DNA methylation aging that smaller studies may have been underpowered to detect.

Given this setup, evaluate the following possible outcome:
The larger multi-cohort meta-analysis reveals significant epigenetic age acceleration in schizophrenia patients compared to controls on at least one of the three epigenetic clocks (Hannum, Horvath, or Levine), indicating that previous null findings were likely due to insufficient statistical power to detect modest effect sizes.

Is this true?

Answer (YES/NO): YES